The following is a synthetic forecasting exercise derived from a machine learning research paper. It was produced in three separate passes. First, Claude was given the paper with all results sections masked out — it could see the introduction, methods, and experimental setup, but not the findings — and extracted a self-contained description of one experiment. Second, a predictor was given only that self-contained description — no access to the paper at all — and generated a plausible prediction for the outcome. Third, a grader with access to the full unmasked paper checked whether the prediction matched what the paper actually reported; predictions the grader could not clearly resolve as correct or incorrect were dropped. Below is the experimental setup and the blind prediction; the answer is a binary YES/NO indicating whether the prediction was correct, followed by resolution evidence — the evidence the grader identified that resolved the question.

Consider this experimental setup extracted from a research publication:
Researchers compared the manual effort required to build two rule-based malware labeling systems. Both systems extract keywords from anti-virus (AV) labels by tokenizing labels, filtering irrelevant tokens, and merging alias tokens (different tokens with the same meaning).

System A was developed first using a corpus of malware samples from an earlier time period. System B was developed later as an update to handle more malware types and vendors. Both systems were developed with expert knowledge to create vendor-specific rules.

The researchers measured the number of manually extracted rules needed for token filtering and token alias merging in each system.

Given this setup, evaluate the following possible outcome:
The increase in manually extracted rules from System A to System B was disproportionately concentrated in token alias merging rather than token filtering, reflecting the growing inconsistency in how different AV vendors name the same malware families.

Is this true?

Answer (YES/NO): NO